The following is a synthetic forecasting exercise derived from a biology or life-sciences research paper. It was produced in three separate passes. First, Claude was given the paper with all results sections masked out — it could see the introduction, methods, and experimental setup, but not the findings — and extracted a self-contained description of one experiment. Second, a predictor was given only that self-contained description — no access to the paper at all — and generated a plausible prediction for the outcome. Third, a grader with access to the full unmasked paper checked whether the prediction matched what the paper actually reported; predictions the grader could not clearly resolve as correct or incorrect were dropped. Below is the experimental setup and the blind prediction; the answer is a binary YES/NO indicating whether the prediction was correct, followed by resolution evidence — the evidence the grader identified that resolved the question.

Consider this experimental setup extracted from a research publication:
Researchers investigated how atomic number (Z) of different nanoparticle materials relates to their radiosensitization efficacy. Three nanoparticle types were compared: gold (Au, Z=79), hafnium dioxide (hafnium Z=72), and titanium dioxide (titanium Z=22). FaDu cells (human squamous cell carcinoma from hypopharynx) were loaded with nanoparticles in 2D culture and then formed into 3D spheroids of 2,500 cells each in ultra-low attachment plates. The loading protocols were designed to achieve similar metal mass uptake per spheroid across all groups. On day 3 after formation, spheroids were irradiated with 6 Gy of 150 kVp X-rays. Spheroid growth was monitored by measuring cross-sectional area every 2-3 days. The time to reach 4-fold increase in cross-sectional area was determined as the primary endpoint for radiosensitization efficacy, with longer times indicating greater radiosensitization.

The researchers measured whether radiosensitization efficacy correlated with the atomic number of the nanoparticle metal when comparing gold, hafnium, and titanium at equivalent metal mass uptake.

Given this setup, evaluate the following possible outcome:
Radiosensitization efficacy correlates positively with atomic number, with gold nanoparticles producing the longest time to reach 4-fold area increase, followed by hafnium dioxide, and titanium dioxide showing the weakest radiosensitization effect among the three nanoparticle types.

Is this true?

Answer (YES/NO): NO